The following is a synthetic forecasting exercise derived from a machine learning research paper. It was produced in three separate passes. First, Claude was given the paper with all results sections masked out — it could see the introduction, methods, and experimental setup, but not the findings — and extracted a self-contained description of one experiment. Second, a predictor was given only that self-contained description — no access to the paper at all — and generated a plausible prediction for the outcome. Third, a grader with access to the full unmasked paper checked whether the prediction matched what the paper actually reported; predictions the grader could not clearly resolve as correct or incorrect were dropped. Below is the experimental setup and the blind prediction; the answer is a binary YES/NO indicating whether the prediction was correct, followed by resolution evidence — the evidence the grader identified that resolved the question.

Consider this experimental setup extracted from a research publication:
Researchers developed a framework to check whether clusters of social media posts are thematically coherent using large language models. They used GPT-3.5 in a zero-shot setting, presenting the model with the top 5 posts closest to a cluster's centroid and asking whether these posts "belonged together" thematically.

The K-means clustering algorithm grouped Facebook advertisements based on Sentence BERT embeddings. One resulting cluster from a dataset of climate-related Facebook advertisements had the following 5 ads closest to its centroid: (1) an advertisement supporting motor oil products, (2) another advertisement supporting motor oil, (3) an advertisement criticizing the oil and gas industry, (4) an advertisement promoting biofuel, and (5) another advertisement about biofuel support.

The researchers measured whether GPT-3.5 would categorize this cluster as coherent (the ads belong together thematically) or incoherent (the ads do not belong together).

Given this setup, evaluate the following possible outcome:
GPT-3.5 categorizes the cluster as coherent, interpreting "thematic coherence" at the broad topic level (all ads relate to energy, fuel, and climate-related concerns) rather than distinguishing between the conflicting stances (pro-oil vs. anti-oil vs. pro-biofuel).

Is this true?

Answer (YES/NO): NO